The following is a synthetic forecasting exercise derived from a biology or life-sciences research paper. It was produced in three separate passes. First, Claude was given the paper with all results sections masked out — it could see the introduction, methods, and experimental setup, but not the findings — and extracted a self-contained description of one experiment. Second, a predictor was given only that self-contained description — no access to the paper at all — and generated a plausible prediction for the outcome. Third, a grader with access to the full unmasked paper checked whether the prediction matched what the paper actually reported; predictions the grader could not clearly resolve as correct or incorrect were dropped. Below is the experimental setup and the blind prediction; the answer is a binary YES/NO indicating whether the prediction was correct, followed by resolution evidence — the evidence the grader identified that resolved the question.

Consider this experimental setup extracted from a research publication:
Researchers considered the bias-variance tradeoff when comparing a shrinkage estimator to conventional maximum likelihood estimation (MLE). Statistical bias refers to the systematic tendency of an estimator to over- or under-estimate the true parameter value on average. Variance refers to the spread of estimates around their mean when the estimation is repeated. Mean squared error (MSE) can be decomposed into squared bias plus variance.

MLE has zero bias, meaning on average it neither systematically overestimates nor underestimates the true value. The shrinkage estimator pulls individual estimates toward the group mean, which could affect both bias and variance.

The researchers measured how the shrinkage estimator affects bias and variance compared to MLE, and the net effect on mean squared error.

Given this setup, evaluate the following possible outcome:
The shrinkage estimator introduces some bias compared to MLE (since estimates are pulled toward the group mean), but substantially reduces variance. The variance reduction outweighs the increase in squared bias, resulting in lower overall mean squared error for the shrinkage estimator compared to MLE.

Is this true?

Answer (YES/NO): YES